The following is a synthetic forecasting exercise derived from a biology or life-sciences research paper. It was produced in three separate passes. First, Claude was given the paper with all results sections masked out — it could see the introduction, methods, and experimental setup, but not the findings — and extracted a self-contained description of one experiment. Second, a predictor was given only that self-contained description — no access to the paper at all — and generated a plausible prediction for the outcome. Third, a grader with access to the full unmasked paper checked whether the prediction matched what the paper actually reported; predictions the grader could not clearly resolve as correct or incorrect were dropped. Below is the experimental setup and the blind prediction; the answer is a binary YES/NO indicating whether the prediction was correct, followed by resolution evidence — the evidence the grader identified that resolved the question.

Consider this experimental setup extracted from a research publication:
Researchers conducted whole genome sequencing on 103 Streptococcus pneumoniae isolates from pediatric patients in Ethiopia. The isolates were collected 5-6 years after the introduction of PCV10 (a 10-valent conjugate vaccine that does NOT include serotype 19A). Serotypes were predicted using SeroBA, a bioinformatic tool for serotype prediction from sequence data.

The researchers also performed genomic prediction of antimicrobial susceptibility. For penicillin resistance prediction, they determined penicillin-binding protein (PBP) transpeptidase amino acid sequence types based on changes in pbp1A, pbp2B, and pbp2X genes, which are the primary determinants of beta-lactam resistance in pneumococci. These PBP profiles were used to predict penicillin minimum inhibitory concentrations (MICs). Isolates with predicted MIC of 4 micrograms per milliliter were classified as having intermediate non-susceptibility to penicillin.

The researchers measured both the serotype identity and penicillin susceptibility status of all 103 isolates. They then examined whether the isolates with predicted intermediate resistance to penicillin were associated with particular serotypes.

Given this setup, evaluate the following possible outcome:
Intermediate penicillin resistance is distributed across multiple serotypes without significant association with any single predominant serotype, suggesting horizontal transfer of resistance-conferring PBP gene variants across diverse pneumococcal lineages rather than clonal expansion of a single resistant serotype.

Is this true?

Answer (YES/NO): NO